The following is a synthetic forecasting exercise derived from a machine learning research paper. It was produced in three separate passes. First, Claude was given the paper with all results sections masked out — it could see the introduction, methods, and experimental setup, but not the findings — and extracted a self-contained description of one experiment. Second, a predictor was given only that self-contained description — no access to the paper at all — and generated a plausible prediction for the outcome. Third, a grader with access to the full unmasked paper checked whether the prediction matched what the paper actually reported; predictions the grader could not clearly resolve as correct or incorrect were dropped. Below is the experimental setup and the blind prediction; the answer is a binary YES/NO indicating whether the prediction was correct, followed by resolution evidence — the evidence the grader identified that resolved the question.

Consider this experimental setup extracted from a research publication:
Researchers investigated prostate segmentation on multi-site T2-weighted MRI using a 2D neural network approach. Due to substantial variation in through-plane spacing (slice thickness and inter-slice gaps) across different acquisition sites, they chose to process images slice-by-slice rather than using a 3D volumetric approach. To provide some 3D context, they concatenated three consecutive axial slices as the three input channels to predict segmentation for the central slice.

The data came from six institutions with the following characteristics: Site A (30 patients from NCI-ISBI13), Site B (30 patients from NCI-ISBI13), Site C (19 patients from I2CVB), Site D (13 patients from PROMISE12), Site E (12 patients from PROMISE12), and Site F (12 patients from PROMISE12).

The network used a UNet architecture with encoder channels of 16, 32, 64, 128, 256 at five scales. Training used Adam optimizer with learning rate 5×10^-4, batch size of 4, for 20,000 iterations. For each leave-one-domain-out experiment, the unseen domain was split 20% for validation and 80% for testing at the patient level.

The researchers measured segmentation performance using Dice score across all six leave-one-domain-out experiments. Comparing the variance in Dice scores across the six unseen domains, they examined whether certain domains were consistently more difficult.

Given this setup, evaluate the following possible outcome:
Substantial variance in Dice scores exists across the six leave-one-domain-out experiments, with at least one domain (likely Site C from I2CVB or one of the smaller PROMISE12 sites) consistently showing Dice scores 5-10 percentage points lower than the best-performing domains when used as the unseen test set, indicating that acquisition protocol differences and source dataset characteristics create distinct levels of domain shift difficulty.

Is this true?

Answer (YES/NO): YES